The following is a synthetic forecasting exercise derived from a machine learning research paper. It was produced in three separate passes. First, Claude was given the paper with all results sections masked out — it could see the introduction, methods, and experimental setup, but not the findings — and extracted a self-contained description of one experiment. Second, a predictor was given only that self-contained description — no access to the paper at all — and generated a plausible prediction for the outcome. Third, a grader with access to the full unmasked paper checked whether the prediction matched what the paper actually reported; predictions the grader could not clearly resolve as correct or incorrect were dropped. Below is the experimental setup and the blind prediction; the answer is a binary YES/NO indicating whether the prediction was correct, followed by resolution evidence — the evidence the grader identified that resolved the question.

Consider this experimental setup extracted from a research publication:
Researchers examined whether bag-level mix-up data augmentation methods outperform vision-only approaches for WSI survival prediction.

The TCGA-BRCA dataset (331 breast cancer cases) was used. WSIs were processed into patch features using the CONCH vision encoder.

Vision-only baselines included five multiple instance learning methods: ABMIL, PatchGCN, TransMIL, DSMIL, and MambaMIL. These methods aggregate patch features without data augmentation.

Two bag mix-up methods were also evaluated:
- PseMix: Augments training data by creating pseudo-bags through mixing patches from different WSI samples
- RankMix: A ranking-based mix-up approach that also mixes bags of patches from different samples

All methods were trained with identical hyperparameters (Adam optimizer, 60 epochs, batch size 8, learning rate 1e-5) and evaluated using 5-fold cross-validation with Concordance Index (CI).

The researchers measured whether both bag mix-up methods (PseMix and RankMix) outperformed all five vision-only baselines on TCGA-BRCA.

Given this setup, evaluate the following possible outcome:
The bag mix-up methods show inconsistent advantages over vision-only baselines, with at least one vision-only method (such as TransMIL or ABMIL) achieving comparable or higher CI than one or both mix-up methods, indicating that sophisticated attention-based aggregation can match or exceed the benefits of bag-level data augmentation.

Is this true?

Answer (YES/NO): YES